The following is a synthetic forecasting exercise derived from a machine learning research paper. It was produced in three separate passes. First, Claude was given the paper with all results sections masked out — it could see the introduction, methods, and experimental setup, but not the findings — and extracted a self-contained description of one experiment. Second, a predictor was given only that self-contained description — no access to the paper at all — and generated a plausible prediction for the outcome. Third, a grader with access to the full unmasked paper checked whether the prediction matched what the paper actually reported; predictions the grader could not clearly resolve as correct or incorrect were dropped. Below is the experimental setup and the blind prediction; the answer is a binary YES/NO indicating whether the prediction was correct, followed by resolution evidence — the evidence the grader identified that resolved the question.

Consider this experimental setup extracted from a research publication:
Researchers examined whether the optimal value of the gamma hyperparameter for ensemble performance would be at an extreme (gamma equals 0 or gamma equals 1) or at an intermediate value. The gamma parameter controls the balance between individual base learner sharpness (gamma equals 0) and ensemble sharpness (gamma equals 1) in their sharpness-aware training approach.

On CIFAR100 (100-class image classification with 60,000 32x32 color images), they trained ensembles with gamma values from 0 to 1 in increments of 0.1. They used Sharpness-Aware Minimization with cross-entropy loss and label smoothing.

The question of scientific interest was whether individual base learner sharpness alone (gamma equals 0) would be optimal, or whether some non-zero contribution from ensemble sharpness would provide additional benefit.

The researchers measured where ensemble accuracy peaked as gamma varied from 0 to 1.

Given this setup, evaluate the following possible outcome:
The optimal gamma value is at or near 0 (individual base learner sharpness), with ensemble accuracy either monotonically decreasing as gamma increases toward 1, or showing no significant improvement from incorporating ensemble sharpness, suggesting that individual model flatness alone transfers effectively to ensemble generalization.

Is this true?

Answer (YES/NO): YES